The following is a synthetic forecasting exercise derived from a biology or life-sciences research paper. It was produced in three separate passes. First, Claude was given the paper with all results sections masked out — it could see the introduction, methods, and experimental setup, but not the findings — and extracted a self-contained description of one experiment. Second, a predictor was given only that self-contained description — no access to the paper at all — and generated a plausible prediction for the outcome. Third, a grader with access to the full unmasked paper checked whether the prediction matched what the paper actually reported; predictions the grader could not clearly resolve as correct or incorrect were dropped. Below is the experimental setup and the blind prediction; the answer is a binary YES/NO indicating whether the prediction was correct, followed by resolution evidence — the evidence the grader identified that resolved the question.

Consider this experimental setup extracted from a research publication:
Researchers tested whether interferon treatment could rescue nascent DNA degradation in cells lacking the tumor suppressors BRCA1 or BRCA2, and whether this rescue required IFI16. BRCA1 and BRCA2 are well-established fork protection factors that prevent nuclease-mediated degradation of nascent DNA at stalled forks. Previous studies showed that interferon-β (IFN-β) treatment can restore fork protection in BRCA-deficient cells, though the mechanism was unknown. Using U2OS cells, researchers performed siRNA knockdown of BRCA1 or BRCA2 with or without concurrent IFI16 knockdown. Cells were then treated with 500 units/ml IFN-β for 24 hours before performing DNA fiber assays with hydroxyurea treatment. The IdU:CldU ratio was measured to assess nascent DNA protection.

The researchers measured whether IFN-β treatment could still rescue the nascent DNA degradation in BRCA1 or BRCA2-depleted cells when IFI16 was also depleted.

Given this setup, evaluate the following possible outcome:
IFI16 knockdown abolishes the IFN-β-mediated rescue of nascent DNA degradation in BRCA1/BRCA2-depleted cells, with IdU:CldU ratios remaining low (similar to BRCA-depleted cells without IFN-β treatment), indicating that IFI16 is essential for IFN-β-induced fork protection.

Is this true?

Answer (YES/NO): YES